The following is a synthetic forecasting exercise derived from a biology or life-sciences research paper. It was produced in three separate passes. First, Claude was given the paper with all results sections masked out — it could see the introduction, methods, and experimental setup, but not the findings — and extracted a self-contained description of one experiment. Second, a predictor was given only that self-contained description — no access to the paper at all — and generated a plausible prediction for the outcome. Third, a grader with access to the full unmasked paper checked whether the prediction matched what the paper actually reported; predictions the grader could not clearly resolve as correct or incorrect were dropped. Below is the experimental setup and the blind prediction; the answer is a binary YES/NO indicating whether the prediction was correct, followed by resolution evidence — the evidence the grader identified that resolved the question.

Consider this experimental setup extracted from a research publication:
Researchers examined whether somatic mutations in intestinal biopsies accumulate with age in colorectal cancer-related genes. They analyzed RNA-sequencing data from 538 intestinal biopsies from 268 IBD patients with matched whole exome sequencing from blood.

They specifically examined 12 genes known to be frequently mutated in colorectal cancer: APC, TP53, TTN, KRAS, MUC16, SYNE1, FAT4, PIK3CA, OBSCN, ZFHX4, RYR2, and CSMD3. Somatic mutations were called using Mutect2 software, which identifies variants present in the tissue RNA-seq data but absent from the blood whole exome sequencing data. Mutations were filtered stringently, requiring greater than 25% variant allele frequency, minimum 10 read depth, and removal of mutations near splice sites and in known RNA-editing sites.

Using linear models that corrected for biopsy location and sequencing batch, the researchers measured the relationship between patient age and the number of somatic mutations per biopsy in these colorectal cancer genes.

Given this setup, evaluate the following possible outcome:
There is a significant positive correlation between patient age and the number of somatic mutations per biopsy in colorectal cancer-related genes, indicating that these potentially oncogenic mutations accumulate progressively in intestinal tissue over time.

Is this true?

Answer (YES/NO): NO